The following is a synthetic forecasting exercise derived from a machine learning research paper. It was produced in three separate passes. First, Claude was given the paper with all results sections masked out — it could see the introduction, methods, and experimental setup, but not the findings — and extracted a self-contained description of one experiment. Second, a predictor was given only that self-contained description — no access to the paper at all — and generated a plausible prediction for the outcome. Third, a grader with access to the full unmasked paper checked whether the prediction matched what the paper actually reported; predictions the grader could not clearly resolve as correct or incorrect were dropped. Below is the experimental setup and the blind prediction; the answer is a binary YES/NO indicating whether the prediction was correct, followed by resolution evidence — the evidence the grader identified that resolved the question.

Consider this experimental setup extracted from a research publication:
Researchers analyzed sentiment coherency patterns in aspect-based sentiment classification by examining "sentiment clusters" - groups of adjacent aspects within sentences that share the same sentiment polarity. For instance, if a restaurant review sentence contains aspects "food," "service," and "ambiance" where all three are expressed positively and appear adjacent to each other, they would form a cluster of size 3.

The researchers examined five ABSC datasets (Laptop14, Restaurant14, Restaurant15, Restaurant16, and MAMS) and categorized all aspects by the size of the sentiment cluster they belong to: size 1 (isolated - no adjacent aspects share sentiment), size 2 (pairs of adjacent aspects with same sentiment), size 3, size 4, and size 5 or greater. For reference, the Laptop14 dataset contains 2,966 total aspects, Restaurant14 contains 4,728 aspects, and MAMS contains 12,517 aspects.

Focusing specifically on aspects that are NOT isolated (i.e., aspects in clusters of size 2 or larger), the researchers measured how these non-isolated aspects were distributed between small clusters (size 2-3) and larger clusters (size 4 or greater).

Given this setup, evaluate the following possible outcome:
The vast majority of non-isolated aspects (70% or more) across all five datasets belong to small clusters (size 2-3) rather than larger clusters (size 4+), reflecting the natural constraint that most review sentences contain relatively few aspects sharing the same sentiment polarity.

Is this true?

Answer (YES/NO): NO